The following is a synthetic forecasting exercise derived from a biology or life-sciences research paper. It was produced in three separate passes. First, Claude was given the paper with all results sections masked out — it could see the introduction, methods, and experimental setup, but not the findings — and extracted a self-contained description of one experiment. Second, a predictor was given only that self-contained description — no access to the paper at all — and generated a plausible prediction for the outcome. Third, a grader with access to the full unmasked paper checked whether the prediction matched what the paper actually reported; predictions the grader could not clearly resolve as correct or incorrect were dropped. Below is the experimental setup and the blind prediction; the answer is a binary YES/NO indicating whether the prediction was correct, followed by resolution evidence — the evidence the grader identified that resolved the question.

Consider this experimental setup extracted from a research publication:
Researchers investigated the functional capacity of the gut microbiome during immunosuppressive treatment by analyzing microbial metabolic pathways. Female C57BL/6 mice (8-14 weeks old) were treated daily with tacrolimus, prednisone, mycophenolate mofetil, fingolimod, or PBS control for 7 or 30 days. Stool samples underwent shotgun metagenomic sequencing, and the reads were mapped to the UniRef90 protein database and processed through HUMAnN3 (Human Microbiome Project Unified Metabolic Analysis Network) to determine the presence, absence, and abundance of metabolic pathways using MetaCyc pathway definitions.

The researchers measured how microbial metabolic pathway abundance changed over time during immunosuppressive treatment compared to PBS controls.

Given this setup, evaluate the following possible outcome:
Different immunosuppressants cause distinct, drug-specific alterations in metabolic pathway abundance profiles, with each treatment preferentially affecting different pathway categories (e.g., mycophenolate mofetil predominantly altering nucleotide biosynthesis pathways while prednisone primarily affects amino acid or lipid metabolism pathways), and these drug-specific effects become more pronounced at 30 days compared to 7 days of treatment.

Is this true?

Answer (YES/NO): NO